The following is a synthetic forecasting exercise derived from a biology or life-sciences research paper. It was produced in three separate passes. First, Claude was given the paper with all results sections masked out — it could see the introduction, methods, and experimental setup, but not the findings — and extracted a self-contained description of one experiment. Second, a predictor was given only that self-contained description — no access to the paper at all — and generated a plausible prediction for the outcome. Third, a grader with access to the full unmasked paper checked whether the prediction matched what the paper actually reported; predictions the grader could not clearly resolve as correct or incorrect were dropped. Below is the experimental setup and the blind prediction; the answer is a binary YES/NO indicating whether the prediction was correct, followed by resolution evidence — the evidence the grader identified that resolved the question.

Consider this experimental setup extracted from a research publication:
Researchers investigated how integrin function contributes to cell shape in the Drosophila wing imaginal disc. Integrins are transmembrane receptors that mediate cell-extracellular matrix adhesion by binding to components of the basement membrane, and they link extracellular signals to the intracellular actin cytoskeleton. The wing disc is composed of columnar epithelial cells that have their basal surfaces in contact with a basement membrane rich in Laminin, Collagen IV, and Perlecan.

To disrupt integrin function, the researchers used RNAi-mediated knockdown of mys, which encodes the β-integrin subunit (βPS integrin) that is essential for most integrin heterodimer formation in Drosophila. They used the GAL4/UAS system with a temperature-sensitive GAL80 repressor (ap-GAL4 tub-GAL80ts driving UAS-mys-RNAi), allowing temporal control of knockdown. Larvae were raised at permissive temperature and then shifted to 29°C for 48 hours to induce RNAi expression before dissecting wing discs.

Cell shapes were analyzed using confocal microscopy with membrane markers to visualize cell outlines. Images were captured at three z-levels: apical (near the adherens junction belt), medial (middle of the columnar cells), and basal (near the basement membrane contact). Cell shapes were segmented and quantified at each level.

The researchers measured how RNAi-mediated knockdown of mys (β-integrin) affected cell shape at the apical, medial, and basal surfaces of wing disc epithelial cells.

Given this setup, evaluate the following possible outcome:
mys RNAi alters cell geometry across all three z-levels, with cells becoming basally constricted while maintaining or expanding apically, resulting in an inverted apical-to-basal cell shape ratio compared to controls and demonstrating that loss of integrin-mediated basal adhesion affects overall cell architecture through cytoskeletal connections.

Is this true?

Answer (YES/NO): NO